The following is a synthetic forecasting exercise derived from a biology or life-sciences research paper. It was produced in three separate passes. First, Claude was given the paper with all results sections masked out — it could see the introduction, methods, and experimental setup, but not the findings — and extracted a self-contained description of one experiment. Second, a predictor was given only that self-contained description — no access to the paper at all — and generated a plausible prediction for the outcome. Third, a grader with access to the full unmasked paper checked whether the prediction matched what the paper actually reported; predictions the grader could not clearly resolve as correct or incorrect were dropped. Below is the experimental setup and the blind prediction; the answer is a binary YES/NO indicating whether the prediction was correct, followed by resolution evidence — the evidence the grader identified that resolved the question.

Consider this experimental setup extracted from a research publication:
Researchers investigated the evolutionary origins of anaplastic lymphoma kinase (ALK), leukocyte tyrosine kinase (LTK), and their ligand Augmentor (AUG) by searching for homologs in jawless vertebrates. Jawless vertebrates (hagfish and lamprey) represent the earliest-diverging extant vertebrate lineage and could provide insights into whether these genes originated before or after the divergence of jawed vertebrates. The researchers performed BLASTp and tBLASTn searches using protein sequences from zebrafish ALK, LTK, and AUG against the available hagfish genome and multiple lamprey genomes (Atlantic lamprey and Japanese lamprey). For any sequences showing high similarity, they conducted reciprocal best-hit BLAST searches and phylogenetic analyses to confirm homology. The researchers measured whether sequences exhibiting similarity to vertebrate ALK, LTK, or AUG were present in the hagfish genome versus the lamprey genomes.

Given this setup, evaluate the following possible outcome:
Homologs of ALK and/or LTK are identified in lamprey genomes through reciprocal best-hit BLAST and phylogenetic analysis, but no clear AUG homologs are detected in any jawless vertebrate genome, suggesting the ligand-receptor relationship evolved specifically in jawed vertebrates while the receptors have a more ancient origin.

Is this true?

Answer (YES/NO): NO